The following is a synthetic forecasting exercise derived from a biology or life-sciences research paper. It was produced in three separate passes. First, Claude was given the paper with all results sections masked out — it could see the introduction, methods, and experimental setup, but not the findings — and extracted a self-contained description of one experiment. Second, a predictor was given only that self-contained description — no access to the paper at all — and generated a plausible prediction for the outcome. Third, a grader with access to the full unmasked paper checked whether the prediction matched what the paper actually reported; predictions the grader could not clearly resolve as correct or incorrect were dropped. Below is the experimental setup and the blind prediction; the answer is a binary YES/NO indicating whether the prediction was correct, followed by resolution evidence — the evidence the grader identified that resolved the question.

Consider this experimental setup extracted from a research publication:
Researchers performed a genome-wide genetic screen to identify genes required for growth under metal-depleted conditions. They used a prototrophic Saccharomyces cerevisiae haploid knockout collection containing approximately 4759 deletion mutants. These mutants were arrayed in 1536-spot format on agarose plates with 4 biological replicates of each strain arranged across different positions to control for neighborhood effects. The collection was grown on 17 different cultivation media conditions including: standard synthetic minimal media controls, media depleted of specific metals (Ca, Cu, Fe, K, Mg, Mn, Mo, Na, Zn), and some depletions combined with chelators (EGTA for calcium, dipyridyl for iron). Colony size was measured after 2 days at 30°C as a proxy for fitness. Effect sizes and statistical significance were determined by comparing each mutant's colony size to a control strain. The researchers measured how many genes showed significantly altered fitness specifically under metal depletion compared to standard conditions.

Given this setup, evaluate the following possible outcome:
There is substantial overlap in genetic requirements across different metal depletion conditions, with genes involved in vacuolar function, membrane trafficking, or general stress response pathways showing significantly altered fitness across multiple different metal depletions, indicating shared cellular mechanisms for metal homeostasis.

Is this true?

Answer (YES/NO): NO